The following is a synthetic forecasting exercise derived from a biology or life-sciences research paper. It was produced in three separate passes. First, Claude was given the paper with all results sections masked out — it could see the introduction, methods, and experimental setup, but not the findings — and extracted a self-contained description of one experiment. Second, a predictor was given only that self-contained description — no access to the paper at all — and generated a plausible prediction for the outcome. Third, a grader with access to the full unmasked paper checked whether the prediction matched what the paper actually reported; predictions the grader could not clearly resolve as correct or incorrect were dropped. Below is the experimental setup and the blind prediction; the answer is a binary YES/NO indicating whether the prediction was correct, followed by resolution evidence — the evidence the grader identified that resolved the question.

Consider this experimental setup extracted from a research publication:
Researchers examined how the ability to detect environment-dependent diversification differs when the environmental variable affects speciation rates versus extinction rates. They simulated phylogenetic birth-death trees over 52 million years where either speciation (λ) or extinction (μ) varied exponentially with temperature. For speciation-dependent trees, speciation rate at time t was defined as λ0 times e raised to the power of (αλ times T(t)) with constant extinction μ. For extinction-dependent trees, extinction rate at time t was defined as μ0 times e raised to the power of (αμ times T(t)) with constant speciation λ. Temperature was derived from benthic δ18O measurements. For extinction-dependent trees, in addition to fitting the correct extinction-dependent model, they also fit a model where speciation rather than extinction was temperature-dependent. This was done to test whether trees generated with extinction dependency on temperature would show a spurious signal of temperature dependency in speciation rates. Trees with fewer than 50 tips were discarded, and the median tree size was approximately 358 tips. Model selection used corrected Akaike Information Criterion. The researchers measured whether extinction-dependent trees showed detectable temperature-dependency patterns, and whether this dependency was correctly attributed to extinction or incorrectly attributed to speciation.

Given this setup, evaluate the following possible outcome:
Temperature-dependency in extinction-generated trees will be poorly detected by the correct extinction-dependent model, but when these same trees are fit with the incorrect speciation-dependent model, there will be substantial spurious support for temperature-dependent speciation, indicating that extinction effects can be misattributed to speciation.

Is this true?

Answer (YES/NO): NO